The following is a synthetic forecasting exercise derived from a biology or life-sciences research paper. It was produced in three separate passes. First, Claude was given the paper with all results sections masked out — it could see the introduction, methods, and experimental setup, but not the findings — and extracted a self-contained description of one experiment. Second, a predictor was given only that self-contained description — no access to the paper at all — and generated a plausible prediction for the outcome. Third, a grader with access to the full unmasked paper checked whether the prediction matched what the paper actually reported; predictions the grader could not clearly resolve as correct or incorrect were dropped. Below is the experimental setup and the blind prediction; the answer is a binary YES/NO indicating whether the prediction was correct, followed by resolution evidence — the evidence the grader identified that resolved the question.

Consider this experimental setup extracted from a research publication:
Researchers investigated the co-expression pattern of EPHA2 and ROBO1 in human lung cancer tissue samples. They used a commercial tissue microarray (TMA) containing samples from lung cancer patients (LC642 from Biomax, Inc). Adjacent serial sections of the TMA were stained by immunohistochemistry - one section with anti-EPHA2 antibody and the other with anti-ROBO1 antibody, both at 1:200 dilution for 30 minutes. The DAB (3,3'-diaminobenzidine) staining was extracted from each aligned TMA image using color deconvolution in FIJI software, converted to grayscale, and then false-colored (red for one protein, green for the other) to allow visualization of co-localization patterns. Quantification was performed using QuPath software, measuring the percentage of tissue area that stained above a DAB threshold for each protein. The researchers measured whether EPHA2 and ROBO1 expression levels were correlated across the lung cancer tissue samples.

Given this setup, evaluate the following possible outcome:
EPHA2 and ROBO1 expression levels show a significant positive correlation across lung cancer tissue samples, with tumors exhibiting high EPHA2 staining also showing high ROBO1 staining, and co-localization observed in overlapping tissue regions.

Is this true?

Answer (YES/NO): NO